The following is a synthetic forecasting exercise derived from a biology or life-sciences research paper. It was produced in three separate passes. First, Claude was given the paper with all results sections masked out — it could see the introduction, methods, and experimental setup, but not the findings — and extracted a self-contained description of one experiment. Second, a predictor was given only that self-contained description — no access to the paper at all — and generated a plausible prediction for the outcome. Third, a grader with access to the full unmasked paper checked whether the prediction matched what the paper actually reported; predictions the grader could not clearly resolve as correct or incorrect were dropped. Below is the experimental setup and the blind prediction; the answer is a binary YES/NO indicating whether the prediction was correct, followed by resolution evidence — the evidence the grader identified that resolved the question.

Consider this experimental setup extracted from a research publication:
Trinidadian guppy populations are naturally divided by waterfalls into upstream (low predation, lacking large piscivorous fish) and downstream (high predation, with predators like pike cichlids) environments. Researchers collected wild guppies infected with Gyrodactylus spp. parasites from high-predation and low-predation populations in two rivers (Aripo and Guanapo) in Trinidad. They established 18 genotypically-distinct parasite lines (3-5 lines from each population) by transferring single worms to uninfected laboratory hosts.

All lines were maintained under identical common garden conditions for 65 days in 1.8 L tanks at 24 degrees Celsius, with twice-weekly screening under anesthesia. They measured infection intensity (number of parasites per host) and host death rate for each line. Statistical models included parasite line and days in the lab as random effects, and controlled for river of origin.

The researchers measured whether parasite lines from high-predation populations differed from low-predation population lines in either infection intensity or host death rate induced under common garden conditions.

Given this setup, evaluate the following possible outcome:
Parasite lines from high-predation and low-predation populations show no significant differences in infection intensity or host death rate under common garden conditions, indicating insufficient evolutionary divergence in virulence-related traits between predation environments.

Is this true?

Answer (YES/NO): NO